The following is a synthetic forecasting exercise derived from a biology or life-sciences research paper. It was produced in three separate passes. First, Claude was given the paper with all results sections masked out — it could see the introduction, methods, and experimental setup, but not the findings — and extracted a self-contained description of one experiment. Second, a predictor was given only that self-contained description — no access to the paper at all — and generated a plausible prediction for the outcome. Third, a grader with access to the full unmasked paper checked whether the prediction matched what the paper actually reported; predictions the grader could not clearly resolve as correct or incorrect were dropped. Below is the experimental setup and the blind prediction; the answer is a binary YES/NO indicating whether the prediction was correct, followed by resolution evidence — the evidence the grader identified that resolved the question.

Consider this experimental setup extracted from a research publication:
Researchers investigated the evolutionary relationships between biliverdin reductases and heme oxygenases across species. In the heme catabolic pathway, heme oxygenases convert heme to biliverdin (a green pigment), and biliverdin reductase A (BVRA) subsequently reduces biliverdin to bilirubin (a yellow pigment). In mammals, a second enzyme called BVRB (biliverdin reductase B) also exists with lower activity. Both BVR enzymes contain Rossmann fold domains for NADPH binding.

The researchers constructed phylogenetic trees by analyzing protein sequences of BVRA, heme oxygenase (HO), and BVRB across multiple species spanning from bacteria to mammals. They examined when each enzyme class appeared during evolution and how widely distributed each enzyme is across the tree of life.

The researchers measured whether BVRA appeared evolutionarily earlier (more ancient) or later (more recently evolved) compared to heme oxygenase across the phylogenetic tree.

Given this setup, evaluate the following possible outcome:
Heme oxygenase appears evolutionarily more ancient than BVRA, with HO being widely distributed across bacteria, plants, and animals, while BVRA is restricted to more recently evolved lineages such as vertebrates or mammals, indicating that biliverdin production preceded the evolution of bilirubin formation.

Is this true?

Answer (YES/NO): NO